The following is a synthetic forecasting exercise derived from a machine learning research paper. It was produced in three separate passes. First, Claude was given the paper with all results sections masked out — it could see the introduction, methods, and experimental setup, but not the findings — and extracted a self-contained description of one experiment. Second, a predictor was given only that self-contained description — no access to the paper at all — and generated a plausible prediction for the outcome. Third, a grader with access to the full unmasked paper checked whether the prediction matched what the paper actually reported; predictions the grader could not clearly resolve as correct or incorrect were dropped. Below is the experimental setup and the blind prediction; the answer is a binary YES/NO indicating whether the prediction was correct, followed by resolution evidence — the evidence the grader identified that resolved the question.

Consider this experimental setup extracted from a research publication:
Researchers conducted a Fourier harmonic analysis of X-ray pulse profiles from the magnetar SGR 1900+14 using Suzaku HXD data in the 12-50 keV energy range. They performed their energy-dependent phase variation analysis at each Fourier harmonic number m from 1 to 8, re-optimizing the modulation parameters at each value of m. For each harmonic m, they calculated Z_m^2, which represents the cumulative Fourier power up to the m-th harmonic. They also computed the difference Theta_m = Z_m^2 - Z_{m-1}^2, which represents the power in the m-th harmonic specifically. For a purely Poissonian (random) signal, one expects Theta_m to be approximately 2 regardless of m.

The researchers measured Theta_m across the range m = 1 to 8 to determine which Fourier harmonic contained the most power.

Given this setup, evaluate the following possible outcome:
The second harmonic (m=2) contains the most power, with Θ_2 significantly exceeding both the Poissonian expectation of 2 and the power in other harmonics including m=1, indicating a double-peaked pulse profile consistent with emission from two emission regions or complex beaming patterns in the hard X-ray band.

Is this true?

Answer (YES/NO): NO